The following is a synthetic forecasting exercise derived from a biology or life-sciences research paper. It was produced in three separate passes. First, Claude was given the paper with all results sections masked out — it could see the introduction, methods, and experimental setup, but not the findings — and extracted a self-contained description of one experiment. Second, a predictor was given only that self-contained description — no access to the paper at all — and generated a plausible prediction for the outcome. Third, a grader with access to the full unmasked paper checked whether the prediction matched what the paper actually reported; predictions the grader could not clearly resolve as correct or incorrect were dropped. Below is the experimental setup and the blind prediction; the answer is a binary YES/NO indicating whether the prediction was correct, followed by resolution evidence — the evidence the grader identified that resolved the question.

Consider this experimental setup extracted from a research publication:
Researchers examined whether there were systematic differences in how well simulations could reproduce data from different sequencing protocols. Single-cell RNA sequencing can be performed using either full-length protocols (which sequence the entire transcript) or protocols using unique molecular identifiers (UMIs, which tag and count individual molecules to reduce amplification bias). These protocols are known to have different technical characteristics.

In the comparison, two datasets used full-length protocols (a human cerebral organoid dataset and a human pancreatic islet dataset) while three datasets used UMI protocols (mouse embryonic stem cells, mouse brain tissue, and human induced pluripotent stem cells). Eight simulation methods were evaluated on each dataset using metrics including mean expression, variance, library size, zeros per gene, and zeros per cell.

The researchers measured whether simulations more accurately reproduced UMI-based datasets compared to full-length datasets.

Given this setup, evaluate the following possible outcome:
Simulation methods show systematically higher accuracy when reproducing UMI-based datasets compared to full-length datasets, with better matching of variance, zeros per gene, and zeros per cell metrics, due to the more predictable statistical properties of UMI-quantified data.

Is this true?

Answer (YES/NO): NO